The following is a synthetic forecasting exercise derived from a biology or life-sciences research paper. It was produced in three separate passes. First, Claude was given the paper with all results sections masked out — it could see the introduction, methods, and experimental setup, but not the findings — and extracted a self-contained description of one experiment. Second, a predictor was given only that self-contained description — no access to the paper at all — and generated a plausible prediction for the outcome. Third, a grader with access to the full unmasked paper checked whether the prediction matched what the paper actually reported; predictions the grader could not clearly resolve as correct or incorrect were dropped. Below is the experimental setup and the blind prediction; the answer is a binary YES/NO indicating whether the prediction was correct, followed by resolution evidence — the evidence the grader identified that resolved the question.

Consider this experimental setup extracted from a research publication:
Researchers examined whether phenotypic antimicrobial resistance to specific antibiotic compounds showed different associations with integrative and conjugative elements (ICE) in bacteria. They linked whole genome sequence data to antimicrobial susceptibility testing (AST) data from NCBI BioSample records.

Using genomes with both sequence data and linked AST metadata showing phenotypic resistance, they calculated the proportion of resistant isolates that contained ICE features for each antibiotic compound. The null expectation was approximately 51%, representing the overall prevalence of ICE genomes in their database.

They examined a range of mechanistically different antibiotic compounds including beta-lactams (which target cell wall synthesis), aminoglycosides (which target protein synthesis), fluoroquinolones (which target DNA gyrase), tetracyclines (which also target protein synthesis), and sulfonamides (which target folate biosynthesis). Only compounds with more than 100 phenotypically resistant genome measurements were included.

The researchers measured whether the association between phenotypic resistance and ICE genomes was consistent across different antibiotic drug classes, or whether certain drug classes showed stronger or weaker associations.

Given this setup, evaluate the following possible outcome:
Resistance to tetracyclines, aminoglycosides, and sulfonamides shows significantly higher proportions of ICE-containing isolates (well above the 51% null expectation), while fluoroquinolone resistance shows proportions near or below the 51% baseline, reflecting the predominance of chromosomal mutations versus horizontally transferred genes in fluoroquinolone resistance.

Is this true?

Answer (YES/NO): NO